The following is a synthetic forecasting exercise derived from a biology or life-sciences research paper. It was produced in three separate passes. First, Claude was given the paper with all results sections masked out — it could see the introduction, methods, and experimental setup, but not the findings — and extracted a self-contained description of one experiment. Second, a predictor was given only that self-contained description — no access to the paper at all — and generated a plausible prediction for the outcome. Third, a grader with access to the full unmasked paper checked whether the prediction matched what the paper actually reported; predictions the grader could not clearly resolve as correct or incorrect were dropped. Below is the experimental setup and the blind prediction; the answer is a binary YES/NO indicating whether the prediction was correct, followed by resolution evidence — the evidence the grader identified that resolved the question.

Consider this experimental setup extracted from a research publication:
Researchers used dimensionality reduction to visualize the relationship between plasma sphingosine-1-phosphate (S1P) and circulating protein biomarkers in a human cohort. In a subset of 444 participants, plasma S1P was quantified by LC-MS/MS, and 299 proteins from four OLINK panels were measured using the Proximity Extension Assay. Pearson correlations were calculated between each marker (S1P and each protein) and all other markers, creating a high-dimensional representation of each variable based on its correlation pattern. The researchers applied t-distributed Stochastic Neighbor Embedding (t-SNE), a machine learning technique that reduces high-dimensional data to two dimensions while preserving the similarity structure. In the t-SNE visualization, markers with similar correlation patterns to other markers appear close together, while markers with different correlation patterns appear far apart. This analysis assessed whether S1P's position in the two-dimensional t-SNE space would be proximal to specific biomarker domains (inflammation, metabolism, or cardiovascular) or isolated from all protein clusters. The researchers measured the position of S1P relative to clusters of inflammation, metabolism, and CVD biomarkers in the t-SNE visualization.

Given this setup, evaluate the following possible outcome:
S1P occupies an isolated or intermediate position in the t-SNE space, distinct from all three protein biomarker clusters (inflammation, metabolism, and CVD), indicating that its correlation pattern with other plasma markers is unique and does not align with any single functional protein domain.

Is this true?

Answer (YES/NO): NO